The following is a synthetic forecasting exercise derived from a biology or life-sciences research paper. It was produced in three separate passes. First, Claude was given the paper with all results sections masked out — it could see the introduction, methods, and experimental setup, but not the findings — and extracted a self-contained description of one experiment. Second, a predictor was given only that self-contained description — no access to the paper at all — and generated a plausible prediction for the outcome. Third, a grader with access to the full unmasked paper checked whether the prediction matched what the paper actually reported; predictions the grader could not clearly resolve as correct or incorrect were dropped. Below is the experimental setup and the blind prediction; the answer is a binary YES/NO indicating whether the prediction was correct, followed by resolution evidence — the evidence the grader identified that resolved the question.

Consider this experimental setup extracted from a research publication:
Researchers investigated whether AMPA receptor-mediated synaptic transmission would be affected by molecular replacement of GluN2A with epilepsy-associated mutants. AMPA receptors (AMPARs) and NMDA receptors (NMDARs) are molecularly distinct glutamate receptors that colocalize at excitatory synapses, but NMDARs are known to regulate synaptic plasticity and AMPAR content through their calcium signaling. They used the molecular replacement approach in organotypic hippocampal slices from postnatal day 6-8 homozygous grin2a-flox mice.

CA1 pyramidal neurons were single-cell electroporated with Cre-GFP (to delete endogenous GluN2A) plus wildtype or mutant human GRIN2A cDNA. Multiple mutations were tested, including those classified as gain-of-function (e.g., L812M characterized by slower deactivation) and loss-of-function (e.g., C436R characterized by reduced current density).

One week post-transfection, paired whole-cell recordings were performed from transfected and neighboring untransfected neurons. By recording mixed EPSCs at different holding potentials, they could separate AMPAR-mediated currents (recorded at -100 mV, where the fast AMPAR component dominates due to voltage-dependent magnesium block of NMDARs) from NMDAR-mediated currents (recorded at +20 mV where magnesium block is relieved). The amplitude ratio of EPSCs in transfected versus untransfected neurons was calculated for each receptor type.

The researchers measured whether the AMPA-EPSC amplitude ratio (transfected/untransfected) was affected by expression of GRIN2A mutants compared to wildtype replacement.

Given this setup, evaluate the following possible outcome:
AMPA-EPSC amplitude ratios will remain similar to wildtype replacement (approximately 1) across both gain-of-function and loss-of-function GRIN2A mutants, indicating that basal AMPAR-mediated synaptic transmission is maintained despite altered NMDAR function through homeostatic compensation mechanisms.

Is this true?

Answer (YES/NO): YES